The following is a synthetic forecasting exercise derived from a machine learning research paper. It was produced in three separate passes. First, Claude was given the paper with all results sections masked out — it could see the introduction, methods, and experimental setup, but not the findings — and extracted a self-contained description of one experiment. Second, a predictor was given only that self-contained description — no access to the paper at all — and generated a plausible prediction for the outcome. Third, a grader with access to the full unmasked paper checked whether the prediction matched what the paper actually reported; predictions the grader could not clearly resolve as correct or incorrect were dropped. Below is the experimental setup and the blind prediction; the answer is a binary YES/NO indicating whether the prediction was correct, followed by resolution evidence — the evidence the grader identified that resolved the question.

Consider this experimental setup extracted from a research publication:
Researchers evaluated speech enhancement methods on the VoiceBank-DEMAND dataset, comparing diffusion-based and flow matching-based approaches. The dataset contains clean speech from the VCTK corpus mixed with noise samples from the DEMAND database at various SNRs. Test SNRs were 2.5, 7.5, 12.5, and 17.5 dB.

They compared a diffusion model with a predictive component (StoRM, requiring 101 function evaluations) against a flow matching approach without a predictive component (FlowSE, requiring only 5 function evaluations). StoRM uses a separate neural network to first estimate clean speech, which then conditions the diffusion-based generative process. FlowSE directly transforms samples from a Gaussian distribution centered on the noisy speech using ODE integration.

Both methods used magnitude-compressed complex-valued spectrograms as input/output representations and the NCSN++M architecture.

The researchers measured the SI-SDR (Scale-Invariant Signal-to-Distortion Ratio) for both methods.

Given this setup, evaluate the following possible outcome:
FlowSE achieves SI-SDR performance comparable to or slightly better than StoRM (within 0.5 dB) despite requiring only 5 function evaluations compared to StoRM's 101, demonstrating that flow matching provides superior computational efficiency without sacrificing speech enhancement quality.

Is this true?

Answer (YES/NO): YES